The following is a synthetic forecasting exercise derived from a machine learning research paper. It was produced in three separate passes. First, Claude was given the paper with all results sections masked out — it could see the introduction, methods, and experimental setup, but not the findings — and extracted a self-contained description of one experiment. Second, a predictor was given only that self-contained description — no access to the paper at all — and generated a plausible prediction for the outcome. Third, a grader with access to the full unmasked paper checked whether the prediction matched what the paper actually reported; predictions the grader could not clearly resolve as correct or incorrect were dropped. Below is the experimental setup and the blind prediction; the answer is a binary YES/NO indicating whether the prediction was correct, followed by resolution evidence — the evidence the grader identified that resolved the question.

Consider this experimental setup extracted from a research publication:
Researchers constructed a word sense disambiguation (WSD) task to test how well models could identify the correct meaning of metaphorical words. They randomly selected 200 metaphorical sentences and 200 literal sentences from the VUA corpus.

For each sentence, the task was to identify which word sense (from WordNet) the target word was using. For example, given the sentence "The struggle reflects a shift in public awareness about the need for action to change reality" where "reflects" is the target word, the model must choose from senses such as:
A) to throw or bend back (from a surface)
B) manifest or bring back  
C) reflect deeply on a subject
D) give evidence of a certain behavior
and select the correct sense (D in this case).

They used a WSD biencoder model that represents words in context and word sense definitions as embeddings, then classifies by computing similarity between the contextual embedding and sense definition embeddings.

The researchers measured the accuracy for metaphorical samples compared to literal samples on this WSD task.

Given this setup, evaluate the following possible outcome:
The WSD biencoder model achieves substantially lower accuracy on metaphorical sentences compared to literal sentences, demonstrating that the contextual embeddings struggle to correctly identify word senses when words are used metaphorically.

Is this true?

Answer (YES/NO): NO